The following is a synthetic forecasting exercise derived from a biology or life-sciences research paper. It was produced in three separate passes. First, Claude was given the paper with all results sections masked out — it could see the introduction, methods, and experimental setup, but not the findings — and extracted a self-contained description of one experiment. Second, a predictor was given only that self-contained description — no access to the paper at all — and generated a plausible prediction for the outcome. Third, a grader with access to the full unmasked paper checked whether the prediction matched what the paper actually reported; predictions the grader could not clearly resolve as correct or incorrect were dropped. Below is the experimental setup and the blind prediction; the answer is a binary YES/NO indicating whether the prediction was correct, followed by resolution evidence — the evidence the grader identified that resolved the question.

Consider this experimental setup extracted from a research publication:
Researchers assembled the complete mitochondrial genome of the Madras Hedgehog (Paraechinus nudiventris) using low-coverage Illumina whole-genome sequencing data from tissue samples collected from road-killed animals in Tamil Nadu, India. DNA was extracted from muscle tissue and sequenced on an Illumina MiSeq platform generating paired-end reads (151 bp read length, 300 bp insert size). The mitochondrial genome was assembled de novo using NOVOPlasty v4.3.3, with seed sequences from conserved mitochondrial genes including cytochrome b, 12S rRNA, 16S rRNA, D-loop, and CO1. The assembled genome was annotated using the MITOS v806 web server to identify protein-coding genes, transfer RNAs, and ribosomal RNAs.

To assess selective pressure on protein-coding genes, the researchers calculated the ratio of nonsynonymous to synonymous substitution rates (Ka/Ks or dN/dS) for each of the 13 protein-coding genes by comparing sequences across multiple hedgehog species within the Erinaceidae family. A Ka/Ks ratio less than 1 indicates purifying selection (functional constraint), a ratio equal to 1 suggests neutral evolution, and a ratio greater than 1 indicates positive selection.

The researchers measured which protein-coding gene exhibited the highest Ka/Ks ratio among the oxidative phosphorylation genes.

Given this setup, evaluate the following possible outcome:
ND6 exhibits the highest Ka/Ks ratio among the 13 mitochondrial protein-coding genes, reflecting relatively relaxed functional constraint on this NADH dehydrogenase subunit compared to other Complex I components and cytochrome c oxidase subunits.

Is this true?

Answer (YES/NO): NO